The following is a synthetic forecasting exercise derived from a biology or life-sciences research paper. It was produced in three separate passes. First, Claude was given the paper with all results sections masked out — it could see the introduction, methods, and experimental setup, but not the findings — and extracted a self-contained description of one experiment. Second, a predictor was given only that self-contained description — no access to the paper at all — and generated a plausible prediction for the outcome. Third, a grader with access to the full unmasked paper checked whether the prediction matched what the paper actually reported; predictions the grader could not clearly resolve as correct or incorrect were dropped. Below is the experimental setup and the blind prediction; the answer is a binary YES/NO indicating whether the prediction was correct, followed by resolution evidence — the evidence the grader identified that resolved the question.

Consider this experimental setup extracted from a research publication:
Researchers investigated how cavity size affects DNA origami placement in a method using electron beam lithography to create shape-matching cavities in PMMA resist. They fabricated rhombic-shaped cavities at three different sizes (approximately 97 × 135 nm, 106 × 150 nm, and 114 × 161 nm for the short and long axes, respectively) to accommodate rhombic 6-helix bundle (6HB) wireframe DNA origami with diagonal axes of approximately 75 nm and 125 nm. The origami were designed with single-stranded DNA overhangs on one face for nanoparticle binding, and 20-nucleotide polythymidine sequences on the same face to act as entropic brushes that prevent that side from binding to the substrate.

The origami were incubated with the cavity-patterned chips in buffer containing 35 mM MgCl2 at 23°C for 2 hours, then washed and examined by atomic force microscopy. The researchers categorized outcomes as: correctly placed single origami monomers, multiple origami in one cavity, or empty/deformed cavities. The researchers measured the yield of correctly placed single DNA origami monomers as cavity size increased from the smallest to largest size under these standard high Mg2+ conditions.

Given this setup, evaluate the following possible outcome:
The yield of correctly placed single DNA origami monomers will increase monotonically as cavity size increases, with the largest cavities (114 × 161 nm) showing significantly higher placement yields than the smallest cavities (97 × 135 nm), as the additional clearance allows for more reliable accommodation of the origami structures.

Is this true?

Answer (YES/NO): NO